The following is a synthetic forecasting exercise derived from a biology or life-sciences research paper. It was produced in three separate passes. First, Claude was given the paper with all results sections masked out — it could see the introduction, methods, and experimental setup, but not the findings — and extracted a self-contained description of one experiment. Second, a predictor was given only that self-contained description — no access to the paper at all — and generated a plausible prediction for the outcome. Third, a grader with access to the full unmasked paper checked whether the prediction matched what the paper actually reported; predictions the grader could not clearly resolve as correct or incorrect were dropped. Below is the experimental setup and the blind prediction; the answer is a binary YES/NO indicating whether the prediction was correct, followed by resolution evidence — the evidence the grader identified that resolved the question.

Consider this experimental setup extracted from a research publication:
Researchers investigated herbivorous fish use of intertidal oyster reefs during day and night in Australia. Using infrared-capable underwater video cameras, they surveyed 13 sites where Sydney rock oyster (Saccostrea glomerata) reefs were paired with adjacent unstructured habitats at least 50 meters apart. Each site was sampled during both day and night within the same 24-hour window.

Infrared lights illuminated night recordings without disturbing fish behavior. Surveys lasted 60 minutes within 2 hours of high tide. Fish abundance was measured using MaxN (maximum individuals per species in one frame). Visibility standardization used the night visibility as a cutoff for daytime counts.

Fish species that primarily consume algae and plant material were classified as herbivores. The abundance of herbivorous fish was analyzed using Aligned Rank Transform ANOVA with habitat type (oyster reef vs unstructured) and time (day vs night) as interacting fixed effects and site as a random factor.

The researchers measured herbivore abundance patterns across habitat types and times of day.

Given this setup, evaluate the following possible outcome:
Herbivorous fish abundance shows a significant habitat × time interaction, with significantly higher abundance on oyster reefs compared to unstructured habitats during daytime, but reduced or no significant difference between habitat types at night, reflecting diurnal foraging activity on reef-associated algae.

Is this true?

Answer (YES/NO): NO